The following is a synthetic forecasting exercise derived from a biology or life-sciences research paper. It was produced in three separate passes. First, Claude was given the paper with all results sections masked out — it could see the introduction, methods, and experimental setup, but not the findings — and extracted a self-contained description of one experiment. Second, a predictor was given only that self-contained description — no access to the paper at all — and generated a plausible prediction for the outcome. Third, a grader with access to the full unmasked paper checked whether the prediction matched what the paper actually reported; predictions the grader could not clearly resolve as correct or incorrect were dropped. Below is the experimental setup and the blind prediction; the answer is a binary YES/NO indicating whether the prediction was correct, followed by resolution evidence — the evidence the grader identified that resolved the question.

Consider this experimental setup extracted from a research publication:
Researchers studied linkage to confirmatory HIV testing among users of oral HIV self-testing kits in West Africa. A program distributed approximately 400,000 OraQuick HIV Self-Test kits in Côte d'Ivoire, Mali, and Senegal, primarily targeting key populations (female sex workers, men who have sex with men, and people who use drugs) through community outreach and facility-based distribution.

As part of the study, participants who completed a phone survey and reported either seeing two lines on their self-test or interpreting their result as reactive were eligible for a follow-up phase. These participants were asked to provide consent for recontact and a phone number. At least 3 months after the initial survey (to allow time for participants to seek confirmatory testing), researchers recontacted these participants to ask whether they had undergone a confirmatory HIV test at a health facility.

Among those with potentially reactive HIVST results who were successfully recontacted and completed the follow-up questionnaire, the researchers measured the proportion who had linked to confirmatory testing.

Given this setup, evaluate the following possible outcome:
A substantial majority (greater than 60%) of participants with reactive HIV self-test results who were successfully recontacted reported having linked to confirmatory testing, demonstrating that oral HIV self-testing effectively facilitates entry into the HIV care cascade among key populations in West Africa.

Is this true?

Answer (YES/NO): NO